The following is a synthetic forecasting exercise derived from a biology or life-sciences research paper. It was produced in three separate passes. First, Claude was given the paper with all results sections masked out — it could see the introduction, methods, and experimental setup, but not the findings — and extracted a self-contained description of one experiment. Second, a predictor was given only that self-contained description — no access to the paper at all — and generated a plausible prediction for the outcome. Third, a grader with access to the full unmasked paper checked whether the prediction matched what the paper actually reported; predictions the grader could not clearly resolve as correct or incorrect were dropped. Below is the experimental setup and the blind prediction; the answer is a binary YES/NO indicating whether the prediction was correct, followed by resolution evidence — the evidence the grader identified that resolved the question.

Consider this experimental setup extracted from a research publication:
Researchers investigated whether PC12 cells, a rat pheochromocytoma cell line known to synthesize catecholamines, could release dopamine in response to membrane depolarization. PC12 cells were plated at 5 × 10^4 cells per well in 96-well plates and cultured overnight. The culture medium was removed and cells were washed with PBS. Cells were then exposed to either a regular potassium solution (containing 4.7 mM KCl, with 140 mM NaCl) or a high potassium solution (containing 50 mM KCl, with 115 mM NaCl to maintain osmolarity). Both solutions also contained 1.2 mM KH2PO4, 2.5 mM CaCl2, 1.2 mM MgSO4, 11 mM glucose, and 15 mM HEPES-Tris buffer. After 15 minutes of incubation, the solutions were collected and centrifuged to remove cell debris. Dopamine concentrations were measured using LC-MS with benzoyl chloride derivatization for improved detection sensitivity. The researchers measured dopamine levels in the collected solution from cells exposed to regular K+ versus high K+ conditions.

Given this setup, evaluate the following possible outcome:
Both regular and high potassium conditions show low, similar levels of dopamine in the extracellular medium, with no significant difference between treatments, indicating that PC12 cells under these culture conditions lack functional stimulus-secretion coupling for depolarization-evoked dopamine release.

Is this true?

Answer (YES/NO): NO